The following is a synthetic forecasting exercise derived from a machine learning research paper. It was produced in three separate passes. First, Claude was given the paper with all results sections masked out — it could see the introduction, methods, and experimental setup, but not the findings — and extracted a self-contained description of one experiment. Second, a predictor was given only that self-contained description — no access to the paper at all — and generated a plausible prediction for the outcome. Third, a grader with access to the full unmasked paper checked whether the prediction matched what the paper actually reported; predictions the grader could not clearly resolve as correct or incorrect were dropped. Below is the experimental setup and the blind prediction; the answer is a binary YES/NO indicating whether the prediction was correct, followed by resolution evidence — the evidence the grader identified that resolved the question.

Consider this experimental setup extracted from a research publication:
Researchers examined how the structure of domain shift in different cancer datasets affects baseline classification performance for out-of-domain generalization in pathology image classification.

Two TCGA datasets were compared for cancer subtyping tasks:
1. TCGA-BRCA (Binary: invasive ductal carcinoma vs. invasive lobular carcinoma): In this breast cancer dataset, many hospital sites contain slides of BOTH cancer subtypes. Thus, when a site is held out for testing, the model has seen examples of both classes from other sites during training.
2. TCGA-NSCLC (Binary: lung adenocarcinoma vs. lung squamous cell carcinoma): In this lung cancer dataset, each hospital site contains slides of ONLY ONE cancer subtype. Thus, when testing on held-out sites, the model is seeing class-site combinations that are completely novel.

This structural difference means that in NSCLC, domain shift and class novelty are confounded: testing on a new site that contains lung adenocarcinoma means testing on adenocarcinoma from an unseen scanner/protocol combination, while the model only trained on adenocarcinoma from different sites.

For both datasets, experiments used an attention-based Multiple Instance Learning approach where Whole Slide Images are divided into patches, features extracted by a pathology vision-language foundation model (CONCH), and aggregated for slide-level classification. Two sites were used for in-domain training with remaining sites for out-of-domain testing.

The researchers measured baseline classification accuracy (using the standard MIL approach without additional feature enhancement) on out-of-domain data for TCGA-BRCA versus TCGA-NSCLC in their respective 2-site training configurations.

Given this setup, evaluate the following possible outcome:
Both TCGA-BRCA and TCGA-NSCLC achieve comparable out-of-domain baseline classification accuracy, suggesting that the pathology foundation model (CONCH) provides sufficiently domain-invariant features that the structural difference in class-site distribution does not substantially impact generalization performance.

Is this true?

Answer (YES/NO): NO